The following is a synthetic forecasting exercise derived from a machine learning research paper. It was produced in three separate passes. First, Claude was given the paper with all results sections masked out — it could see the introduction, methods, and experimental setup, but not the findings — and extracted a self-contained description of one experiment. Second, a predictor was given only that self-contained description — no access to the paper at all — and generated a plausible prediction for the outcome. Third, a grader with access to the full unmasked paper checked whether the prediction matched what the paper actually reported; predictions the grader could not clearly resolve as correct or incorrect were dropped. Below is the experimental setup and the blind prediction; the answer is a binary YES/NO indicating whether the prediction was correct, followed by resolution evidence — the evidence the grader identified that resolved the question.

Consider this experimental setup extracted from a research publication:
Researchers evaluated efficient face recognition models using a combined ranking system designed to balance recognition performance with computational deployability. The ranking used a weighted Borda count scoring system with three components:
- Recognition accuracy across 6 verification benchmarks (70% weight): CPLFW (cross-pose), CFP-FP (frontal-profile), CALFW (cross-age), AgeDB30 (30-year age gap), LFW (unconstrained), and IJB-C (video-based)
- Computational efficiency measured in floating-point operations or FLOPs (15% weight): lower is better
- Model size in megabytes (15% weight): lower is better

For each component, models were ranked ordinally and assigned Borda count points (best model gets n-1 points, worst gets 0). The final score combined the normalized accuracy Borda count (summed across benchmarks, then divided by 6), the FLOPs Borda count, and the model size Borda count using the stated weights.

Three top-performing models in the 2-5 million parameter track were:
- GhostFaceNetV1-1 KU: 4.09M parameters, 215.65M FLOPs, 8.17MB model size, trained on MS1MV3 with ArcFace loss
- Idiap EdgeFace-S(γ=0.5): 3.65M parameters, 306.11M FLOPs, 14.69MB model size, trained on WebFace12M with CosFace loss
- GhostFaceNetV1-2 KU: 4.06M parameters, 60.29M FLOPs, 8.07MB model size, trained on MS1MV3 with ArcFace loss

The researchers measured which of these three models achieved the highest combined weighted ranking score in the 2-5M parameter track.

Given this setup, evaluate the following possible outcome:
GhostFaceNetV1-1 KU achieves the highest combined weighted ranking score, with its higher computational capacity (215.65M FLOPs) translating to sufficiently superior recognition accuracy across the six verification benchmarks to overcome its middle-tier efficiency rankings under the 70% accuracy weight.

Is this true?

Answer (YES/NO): YES